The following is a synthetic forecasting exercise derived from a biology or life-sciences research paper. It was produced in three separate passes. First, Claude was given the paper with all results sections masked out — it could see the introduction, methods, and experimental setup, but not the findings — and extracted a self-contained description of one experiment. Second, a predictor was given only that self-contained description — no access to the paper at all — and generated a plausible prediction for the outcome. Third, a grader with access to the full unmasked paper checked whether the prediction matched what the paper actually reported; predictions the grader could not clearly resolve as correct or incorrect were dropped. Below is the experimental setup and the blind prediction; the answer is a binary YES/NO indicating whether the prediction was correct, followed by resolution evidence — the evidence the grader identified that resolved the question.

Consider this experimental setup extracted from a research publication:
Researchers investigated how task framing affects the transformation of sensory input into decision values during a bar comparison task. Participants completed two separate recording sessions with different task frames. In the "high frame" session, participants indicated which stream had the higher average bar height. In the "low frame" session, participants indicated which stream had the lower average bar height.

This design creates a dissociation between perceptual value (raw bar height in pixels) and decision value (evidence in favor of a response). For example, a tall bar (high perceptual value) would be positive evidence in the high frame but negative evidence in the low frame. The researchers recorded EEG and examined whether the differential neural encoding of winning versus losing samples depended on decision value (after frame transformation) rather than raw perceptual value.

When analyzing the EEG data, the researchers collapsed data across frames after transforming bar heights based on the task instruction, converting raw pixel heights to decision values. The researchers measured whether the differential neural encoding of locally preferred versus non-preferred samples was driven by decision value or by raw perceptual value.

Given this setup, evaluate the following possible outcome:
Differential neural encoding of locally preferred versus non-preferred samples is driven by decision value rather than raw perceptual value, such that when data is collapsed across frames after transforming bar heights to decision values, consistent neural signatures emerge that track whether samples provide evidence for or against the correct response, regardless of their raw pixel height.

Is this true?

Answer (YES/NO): YES